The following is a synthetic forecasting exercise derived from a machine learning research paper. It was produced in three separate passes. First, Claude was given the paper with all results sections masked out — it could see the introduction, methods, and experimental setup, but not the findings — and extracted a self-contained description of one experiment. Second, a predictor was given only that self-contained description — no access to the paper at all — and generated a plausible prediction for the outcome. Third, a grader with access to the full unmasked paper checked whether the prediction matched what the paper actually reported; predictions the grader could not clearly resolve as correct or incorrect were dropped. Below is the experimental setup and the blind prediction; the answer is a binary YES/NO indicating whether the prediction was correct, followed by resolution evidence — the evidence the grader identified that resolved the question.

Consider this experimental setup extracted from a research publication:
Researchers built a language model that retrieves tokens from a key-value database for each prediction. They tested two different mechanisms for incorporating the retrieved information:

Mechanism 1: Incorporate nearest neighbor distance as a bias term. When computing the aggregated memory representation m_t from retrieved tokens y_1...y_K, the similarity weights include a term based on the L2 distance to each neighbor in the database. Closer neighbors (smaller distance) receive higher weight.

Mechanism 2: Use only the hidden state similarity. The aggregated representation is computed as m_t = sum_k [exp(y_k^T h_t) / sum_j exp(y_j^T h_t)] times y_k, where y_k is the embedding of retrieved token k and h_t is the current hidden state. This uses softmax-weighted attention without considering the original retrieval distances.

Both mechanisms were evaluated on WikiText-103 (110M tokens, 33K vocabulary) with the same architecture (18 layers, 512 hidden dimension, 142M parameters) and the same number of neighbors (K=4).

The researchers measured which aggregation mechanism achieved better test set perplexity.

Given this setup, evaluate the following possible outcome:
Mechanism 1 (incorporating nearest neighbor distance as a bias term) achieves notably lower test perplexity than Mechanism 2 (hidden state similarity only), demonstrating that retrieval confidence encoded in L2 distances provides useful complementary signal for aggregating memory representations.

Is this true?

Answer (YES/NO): NO